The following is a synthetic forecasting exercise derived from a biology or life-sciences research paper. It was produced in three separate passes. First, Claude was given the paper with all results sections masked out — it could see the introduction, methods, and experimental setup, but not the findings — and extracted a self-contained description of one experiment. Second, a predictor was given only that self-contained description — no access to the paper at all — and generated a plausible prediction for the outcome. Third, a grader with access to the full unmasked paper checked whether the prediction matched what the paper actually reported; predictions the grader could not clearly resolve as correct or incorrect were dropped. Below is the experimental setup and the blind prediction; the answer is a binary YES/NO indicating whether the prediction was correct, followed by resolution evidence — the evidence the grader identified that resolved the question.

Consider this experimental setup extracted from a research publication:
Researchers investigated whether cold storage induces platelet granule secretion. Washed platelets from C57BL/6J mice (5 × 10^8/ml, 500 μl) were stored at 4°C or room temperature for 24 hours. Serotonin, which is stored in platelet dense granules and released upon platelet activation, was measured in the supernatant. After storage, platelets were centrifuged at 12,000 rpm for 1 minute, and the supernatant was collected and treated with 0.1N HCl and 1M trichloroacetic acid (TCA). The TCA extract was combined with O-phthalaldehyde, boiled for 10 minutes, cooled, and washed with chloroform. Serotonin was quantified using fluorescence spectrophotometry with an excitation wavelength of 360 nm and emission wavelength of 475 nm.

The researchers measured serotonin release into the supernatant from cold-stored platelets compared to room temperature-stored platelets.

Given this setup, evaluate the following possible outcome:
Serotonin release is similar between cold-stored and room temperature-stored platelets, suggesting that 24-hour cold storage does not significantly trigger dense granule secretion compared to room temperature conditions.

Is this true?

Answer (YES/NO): NO